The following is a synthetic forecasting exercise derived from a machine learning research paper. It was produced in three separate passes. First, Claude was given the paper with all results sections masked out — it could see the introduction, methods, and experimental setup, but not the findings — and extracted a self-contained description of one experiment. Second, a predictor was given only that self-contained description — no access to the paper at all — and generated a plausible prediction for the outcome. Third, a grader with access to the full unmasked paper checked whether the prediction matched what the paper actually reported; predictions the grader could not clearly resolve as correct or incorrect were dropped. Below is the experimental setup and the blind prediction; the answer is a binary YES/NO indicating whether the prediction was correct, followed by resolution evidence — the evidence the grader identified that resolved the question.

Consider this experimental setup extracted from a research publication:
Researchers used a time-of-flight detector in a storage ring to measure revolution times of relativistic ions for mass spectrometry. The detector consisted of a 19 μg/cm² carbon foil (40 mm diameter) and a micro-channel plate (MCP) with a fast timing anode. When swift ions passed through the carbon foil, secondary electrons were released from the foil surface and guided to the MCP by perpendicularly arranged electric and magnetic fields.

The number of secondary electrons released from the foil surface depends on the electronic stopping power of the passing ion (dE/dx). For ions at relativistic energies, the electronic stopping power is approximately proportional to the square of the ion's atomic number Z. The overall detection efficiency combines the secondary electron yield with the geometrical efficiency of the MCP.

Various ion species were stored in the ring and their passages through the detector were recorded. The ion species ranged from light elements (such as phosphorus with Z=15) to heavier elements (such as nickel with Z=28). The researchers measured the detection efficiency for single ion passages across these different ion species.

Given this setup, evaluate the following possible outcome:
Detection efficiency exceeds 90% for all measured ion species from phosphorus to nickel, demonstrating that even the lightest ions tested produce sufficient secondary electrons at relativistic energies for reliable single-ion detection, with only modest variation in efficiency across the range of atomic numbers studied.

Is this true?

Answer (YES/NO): NO